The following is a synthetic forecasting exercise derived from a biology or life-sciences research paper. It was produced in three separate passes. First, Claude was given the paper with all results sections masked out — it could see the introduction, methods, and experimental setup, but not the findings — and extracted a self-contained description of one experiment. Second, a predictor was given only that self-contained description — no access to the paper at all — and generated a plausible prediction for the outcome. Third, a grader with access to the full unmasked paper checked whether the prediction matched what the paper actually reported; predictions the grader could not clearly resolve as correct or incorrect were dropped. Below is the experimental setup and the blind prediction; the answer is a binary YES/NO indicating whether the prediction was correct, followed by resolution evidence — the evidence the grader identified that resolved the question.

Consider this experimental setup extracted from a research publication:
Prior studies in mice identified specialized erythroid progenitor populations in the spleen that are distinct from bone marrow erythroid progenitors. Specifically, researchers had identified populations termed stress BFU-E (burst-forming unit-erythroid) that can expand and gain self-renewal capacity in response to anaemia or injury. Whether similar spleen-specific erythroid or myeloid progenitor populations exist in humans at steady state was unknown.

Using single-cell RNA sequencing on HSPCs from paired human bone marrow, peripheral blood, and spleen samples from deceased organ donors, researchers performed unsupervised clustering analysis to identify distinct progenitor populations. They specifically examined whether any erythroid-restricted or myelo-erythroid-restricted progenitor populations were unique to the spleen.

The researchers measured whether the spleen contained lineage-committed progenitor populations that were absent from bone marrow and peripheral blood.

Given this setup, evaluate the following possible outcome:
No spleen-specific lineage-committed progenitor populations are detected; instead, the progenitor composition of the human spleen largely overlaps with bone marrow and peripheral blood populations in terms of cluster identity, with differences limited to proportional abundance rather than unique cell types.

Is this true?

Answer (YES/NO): YES